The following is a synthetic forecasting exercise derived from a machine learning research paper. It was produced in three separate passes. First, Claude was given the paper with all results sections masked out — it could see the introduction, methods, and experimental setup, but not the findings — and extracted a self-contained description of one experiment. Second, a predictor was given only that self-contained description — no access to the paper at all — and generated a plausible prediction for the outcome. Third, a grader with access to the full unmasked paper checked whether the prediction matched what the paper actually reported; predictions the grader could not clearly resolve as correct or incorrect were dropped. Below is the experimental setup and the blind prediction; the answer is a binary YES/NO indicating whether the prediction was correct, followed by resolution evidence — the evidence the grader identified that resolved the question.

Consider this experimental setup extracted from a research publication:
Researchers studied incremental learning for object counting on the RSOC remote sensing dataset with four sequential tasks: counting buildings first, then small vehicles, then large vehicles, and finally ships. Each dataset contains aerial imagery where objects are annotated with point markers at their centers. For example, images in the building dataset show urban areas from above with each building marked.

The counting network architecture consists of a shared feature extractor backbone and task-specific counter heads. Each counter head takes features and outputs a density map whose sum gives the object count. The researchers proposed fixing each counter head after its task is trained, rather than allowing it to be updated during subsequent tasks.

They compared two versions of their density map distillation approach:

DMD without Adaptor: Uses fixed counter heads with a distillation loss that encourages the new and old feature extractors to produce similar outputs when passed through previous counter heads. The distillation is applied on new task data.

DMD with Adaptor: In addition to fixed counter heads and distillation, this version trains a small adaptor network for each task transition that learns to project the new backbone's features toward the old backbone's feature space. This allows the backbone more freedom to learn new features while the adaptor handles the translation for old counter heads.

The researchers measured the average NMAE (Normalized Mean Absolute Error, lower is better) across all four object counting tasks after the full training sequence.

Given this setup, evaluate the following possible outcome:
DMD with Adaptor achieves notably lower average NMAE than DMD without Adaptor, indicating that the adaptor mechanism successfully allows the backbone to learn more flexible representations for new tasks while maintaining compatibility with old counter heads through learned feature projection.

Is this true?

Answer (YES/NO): YES